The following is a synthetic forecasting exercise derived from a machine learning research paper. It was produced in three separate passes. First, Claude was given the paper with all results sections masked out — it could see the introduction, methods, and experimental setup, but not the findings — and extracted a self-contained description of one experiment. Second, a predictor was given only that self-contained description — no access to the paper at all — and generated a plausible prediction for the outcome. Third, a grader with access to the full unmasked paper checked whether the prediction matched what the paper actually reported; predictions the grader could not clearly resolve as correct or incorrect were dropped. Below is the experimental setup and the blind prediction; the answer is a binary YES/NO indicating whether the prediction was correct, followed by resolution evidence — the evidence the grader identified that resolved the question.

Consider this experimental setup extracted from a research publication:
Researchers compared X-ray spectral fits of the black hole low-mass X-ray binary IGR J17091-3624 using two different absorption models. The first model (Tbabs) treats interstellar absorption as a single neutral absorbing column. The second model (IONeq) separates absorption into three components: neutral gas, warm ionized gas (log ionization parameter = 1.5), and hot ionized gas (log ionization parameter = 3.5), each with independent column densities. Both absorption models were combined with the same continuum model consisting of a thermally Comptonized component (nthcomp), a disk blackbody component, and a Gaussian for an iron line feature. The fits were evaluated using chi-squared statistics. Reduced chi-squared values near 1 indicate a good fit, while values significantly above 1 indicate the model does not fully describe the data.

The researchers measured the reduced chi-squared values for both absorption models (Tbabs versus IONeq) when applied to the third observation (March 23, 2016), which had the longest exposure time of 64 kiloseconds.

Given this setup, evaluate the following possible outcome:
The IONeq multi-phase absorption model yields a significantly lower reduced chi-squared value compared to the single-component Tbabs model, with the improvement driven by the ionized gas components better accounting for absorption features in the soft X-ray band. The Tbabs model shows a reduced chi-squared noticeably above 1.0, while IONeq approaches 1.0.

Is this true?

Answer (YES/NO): NO